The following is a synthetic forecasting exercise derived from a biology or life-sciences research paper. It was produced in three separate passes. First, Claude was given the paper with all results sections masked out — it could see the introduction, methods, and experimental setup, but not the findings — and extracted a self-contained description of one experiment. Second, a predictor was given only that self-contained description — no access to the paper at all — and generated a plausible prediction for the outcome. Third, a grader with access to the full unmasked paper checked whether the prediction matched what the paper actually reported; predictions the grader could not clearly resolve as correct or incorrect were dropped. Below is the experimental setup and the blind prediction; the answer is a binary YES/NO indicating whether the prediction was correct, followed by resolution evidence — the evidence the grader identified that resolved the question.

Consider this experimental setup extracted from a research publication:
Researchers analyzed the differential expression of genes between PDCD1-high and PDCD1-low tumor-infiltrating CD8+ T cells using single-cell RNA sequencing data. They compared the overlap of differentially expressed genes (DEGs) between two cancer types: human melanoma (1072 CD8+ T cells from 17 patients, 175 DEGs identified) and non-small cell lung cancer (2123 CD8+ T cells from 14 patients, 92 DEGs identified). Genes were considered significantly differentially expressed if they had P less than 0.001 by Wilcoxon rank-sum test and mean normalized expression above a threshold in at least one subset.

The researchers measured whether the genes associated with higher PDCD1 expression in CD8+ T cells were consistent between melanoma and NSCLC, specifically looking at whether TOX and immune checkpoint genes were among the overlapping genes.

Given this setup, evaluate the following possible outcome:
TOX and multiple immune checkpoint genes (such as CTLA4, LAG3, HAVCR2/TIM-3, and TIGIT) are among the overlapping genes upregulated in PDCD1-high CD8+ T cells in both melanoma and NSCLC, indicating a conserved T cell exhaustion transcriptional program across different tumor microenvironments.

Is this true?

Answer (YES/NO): NO